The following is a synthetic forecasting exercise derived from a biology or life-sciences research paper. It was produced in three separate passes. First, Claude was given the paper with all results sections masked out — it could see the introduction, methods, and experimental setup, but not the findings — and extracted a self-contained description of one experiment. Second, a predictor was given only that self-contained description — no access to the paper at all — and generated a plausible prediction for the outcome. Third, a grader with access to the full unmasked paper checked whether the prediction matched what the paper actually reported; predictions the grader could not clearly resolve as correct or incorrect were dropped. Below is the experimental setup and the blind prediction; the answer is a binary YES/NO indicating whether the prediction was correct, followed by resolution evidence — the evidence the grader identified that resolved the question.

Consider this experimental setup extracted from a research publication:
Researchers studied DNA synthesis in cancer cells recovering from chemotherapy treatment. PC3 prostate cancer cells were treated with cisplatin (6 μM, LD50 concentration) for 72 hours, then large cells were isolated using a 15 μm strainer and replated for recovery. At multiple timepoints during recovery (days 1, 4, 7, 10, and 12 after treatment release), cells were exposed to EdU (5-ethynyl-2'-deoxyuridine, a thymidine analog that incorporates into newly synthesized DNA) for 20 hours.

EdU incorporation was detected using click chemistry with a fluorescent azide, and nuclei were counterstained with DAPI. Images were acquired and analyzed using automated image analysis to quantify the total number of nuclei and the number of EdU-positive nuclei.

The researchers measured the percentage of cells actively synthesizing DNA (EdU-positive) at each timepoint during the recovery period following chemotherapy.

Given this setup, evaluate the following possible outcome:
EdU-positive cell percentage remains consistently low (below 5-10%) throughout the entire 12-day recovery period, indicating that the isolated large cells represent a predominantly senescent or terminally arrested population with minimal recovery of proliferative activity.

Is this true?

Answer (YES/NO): NO